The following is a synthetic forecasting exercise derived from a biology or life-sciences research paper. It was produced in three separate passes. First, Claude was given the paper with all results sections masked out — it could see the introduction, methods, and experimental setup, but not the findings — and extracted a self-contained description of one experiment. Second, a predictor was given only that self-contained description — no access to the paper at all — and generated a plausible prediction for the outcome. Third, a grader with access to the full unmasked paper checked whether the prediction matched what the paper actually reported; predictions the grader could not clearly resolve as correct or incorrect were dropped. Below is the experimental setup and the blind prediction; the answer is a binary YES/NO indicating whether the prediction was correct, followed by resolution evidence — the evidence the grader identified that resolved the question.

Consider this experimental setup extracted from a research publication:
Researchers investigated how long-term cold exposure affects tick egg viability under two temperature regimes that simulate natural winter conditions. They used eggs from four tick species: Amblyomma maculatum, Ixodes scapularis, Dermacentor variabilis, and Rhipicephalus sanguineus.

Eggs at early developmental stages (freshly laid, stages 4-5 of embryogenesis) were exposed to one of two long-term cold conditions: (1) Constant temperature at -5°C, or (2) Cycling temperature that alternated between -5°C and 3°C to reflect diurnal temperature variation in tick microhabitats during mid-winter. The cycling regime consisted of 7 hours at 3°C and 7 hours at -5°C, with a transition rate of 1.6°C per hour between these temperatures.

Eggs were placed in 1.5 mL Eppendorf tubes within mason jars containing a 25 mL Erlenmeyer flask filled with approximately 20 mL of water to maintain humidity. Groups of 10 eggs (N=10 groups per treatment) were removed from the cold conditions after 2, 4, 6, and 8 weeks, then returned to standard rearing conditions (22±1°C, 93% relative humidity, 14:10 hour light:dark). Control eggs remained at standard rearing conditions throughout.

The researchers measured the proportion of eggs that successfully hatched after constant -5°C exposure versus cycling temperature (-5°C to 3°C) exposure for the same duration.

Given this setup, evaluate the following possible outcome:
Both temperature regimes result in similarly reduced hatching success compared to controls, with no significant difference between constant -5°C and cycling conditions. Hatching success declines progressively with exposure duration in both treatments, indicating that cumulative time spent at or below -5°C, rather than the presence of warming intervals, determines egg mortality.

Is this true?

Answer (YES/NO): NO